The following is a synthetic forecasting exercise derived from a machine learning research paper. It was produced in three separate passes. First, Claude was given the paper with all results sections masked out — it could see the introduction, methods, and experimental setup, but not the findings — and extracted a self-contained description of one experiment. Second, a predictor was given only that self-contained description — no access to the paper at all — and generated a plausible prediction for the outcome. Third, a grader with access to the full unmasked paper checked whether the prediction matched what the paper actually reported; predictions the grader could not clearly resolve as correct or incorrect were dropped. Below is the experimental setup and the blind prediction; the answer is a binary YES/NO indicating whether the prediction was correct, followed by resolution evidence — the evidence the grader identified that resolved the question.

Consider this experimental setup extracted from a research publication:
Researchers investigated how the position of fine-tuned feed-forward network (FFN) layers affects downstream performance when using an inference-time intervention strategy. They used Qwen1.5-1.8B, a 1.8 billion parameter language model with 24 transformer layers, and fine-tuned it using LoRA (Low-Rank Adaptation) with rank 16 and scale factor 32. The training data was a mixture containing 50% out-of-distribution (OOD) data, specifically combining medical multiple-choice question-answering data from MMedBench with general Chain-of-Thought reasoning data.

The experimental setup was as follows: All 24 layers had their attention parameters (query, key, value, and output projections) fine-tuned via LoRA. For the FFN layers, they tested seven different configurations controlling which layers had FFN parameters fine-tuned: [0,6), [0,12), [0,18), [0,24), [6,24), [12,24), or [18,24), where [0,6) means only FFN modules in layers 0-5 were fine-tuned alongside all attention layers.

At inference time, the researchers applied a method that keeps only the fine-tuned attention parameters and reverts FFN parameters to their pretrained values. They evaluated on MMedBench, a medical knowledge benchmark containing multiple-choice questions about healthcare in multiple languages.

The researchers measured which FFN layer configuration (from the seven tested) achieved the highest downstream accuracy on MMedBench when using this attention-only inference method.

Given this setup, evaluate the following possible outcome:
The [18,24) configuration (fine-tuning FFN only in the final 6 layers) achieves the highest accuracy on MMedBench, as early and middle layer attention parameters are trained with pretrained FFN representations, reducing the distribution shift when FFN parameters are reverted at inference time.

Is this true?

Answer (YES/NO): NO